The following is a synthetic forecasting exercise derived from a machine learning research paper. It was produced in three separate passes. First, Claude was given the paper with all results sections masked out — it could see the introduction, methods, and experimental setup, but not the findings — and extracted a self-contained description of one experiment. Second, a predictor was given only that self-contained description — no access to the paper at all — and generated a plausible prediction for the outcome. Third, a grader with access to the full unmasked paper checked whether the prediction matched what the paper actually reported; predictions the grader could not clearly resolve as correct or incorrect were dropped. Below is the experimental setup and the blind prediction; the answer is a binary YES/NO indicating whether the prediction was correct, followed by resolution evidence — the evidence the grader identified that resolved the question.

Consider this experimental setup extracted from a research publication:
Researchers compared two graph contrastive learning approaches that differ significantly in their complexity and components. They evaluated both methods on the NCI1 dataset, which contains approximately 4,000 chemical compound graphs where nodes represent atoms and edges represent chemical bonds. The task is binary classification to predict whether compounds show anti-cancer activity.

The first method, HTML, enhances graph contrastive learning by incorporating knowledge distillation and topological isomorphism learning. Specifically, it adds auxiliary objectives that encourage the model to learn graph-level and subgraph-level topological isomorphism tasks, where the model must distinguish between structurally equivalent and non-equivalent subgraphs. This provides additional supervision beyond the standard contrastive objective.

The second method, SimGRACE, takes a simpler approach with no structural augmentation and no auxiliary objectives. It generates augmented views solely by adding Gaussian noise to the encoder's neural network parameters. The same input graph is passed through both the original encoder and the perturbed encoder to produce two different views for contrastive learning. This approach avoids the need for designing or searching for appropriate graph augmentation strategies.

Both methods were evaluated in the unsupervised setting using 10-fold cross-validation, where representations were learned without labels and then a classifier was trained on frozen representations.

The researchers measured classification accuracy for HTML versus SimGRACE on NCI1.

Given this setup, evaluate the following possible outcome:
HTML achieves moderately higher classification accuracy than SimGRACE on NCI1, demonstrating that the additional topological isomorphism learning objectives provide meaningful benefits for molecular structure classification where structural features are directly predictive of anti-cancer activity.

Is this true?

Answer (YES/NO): NO